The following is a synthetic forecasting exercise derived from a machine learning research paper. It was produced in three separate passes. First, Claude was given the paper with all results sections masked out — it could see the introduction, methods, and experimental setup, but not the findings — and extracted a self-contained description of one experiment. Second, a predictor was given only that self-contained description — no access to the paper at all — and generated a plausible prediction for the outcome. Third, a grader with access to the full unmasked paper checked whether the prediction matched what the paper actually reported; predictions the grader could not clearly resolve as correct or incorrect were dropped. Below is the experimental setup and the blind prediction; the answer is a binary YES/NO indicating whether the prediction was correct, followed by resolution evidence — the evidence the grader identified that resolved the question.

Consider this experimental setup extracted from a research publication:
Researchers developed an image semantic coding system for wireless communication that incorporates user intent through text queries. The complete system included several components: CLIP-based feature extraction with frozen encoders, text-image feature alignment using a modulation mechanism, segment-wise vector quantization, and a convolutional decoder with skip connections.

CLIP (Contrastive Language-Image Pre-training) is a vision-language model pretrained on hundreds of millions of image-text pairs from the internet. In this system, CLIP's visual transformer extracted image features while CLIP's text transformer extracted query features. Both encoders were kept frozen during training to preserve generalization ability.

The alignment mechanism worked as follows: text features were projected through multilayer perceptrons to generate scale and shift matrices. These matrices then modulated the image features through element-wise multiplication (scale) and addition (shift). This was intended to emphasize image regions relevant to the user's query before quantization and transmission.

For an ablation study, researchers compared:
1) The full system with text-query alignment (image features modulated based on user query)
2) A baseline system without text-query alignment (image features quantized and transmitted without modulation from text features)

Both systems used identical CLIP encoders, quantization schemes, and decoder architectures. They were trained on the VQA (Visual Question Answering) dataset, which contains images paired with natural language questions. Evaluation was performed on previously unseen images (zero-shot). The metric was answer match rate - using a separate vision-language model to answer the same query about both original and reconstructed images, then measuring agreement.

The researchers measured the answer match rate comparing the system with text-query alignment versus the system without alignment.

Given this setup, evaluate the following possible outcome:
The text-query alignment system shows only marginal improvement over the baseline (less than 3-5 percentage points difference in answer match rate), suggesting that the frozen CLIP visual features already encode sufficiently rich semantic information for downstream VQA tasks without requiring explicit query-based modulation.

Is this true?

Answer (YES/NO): NO